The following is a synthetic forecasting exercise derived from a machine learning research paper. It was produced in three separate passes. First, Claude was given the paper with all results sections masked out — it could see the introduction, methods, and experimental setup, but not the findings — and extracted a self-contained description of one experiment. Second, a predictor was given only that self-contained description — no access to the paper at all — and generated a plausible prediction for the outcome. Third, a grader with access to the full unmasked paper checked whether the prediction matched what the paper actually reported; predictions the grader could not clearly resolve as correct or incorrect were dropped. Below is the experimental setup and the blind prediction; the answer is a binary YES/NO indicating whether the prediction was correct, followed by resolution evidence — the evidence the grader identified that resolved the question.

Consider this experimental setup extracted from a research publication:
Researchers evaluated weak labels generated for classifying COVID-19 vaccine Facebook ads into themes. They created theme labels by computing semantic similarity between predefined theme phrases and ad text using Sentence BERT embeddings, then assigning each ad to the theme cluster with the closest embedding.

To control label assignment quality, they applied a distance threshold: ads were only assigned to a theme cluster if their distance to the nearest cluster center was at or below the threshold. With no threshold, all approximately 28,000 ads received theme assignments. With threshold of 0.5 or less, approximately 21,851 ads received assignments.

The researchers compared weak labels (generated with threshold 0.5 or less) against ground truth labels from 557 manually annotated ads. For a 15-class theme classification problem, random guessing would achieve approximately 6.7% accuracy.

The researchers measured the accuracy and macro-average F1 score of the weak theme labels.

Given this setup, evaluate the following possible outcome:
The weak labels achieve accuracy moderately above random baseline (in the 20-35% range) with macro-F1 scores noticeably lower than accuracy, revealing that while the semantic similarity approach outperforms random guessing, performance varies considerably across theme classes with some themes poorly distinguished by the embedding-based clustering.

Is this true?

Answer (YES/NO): NO